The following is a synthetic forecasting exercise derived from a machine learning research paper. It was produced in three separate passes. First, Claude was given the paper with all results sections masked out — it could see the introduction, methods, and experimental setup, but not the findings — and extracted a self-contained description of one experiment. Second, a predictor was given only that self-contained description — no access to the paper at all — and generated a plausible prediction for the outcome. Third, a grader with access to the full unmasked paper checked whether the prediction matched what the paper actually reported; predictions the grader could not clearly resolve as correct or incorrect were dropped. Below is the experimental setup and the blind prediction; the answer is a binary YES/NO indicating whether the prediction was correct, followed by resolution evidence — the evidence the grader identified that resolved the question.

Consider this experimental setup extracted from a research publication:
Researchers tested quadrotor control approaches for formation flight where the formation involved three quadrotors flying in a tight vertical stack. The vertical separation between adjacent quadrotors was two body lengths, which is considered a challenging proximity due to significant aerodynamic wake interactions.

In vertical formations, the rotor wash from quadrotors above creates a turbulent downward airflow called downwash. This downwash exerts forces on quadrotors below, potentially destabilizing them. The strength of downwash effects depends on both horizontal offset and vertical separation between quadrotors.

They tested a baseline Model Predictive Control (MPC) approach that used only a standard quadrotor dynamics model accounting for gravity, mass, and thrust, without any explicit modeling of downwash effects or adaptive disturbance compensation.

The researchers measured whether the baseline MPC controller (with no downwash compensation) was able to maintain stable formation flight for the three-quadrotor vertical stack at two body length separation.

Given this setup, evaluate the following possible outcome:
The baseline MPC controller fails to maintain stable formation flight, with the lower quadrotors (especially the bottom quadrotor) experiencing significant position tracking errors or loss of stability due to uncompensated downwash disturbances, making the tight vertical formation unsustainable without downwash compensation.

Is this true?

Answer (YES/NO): YES